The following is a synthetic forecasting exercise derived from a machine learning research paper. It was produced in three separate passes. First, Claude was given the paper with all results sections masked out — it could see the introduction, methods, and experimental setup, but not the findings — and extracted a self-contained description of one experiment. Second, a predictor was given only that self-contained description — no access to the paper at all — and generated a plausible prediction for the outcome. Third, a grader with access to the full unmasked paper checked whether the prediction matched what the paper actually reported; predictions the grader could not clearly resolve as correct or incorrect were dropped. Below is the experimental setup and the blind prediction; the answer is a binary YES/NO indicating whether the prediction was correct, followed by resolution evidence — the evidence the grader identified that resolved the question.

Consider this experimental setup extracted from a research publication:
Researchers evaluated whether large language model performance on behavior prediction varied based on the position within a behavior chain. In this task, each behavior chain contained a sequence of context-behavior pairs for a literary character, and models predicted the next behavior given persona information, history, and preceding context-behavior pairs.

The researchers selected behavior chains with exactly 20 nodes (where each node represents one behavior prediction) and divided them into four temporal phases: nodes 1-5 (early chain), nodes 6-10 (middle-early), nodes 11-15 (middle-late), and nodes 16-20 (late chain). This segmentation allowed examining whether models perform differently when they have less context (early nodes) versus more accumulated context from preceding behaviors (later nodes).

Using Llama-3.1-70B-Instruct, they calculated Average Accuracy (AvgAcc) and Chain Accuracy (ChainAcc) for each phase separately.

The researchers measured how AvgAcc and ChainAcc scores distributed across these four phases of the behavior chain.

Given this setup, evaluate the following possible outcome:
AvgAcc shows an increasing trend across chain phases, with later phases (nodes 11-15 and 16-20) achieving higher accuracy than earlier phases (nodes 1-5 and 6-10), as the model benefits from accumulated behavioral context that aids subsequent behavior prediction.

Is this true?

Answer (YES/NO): NO